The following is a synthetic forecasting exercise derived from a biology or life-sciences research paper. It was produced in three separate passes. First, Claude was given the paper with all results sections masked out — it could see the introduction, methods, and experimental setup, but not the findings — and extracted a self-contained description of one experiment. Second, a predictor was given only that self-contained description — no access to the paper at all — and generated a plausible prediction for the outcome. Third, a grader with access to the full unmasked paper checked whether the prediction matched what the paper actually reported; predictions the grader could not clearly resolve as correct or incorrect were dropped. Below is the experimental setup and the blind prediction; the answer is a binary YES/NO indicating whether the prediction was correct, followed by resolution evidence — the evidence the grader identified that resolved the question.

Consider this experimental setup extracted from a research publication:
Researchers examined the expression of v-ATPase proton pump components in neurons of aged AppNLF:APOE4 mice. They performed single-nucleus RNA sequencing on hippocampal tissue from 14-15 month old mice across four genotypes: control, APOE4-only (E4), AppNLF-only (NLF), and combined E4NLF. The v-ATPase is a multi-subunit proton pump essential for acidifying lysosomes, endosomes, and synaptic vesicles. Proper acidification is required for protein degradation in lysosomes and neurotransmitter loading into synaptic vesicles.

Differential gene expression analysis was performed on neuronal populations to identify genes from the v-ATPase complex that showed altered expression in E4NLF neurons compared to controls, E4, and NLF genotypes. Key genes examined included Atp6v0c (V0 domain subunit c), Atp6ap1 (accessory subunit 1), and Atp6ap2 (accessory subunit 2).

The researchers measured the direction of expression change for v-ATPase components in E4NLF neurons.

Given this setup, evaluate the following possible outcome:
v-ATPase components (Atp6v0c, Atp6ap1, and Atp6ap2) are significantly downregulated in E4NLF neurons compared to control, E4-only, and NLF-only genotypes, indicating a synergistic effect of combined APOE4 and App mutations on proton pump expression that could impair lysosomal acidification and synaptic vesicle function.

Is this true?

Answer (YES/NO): YES